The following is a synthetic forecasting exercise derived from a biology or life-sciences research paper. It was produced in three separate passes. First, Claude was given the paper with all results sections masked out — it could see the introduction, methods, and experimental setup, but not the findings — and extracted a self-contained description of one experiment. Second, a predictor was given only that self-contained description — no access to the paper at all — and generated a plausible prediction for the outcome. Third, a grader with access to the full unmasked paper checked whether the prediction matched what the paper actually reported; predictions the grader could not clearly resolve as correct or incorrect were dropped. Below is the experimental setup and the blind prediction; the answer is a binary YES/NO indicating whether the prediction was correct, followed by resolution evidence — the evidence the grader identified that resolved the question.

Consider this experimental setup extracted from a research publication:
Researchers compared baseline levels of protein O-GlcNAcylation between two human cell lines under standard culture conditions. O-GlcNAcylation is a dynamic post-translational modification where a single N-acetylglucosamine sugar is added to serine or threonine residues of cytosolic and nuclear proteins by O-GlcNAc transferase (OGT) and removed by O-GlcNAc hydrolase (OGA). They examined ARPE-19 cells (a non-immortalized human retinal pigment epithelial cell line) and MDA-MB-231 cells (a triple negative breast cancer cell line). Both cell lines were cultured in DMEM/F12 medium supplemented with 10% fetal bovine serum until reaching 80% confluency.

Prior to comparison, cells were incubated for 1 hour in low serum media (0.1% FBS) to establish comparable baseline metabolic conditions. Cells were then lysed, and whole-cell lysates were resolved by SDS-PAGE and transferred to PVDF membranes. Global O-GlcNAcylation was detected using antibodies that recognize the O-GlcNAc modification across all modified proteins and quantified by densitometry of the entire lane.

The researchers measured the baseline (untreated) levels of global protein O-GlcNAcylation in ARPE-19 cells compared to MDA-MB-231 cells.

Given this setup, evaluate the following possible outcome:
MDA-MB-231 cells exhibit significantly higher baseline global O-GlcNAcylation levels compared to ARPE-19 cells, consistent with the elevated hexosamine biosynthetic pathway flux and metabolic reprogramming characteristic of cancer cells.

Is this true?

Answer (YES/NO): YES